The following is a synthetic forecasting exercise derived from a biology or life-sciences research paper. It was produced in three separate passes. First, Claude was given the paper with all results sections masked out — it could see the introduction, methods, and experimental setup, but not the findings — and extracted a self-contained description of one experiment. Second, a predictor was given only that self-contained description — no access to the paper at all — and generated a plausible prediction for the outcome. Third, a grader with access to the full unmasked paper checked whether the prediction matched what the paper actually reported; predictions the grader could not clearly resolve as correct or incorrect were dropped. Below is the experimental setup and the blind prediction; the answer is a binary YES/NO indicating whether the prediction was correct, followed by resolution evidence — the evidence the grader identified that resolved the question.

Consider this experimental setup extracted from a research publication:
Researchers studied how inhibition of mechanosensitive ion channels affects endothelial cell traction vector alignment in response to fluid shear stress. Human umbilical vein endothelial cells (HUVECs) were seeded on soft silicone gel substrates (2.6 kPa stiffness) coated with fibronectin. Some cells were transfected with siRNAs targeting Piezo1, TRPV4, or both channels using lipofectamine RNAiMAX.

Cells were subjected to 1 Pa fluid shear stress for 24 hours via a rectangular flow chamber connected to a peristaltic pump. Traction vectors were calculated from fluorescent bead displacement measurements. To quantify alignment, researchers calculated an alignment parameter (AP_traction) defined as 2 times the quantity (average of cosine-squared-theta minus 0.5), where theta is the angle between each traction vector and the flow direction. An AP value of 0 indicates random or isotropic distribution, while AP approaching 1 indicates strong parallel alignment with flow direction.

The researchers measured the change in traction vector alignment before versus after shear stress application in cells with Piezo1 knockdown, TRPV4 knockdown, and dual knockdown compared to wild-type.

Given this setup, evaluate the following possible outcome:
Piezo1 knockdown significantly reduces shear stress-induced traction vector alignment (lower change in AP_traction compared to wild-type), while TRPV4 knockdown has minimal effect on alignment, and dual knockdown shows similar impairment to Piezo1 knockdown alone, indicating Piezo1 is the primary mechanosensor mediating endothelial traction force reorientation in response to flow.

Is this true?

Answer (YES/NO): NO